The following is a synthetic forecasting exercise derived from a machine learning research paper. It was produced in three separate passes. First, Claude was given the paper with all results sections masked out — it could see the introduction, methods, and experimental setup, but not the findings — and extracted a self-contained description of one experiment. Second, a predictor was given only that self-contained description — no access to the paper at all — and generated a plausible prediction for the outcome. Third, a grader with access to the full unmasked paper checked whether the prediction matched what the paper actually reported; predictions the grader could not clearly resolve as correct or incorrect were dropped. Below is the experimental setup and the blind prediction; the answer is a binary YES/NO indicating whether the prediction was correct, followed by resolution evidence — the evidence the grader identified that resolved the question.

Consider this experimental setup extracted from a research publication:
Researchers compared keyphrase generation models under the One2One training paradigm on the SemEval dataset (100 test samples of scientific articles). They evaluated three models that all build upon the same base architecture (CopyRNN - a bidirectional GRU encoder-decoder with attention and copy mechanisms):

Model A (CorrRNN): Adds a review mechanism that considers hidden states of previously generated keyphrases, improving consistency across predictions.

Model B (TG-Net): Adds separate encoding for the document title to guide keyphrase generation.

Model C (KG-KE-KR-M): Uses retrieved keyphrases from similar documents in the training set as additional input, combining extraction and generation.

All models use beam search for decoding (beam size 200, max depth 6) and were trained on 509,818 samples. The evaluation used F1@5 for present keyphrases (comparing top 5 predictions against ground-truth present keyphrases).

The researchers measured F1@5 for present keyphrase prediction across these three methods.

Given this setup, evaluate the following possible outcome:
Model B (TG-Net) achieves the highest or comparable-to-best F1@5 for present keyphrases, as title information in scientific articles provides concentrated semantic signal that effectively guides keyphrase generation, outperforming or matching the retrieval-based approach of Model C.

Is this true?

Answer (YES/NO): NO